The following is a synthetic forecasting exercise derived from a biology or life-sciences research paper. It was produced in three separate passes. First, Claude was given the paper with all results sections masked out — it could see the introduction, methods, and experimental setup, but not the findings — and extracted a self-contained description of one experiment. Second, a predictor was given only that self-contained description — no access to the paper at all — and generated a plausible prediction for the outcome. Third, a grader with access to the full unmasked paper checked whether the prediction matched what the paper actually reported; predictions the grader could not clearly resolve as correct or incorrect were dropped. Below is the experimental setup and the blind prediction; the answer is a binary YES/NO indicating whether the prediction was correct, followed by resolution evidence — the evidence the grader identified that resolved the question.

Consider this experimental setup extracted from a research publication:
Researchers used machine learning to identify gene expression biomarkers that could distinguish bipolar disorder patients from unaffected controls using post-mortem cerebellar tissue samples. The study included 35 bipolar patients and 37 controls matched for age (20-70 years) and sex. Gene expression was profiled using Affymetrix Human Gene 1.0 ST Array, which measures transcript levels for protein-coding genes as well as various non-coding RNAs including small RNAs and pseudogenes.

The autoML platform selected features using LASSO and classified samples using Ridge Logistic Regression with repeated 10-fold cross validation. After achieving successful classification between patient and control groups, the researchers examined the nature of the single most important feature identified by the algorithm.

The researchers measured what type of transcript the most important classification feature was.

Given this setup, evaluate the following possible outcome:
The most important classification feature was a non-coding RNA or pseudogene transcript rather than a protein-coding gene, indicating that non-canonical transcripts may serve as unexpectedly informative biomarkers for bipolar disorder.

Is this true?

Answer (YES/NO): YES